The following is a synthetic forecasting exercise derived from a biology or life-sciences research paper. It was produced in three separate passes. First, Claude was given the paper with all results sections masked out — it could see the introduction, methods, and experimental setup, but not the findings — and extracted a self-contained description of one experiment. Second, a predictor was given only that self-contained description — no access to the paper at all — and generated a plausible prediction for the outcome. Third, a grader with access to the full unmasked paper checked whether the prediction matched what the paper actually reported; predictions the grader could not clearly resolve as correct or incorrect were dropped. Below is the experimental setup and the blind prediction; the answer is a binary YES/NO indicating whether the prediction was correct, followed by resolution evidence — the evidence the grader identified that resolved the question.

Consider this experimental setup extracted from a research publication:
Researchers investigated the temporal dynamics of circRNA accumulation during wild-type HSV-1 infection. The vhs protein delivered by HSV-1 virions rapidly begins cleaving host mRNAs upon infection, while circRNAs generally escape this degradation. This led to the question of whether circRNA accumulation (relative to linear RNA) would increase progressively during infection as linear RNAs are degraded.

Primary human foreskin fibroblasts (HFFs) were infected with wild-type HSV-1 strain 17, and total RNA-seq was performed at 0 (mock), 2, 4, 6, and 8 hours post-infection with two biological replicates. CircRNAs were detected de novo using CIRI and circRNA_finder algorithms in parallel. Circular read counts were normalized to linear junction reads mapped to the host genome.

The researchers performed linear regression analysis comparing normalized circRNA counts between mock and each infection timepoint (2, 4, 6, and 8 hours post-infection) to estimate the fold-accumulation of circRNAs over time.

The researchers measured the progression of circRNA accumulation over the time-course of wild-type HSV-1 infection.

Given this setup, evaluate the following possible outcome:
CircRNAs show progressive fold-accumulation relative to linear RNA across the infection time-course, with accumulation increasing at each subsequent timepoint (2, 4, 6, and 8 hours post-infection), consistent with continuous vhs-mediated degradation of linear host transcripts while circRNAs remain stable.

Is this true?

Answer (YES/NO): YES